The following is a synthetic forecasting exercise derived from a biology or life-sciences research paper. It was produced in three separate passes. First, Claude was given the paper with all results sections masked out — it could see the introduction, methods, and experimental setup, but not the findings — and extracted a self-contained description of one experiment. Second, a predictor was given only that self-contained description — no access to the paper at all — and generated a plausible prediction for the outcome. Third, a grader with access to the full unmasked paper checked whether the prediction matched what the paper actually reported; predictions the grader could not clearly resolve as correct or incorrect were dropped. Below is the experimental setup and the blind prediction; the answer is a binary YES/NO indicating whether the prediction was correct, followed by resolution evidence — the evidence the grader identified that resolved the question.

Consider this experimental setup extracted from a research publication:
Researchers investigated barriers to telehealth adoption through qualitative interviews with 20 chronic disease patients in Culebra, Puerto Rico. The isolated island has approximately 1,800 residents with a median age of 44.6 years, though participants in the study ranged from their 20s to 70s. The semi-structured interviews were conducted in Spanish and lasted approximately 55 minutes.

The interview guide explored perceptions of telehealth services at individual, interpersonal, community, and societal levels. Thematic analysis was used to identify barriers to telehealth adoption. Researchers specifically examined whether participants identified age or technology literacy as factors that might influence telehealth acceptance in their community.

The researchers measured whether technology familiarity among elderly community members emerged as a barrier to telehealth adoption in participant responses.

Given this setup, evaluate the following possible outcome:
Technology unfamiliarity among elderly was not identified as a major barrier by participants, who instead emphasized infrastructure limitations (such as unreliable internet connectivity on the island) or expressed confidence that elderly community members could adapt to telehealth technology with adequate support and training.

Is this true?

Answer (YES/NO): NO